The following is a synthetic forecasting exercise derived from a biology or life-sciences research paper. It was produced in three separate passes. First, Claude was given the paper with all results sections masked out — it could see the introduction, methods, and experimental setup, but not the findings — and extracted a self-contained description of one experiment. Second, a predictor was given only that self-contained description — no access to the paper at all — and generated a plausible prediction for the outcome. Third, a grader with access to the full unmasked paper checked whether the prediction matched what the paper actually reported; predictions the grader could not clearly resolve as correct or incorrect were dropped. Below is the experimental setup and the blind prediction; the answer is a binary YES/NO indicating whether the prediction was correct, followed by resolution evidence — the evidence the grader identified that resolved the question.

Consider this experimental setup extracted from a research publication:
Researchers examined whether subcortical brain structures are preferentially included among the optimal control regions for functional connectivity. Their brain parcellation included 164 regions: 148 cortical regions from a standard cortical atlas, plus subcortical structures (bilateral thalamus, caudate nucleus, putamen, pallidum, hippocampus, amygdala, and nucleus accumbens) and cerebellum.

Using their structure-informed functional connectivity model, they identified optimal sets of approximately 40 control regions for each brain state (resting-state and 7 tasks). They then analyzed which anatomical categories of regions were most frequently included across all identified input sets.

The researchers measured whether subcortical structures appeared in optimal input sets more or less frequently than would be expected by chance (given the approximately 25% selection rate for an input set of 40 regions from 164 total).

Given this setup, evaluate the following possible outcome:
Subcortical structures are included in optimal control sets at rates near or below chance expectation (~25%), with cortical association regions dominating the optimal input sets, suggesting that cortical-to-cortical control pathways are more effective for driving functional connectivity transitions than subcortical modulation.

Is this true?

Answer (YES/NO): NO